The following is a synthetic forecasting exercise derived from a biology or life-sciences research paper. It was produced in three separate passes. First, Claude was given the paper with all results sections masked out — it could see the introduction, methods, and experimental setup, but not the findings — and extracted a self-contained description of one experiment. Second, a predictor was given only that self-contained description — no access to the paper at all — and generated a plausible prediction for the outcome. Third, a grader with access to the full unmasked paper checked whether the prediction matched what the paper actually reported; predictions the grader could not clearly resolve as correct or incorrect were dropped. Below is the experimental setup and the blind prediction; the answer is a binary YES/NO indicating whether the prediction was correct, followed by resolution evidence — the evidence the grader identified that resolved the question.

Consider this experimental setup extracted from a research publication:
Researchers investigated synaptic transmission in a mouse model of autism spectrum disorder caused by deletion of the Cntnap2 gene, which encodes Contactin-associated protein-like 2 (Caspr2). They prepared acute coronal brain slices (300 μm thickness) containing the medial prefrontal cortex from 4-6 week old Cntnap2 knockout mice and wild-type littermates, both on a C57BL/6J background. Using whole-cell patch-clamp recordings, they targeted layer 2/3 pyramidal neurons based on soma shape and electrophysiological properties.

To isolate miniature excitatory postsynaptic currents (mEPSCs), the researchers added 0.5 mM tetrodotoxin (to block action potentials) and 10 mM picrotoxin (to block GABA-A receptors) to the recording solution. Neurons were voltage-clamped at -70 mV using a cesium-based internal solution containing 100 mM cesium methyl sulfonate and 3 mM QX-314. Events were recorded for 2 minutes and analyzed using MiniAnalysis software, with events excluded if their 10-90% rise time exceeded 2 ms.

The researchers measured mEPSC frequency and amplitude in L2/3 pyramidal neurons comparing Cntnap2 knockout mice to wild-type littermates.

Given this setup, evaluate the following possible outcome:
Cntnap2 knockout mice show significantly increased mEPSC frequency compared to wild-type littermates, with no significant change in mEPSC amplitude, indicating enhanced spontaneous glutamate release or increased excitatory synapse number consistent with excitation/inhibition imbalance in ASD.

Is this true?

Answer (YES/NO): NO